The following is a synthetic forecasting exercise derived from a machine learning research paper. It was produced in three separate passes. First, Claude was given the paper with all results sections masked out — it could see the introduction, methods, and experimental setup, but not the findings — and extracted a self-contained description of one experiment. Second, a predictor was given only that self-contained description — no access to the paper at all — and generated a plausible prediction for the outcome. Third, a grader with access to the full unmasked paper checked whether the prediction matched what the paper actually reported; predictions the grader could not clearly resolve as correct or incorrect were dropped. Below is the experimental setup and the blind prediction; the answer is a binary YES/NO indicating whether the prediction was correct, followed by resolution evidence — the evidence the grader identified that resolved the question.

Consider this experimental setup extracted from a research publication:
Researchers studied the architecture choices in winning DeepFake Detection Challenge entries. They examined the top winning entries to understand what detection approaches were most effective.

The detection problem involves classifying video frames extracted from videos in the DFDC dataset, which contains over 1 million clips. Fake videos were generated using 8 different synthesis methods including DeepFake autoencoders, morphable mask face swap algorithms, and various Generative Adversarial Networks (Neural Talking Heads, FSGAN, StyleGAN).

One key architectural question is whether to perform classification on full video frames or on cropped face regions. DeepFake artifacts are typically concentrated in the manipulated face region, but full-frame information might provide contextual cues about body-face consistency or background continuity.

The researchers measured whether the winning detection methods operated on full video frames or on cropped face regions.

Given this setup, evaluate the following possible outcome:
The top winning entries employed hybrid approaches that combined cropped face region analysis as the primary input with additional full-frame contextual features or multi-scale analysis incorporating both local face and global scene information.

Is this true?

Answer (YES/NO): NO